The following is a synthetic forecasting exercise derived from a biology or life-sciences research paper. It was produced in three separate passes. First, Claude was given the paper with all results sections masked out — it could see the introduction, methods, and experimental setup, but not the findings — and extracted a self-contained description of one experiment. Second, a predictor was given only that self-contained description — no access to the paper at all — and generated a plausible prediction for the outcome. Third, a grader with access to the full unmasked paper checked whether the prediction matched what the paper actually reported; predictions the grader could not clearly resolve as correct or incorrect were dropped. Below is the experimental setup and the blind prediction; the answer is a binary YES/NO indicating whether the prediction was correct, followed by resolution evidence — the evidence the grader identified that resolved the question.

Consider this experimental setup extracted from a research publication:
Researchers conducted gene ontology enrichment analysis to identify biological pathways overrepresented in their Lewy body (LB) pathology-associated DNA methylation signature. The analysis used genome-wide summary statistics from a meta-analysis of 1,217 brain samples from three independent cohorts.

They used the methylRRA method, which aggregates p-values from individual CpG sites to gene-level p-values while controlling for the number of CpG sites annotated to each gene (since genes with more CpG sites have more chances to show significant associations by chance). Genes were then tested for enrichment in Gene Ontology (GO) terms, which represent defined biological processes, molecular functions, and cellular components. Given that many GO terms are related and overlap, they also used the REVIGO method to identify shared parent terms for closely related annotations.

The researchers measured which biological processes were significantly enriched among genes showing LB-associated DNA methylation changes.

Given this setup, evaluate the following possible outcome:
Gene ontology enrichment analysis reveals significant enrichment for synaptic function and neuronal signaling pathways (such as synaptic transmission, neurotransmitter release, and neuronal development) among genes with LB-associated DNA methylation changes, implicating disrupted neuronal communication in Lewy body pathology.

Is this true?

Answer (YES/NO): YES